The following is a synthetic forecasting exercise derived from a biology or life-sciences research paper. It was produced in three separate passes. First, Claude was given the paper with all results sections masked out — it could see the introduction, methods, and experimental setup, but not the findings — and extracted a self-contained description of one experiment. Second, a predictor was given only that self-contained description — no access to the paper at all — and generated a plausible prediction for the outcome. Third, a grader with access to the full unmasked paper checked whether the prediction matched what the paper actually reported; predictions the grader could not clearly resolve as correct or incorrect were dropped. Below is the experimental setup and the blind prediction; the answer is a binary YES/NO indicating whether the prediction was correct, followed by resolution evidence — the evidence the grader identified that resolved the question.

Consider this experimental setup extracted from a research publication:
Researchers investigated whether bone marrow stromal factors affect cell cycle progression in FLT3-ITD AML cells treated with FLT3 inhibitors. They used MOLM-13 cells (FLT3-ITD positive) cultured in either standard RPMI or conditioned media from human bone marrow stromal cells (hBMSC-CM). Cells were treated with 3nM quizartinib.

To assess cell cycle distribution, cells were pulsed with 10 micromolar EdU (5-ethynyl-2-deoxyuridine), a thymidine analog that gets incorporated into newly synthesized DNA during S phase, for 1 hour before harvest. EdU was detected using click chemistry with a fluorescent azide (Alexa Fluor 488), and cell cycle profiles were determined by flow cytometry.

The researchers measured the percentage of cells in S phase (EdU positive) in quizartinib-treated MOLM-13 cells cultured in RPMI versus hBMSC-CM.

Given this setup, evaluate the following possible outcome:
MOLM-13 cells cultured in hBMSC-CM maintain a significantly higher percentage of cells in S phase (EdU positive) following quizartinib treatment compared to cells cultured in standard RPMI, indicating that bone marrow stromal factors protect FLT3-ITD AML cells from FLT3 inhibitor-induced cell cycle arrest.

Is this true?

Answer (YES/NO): NO